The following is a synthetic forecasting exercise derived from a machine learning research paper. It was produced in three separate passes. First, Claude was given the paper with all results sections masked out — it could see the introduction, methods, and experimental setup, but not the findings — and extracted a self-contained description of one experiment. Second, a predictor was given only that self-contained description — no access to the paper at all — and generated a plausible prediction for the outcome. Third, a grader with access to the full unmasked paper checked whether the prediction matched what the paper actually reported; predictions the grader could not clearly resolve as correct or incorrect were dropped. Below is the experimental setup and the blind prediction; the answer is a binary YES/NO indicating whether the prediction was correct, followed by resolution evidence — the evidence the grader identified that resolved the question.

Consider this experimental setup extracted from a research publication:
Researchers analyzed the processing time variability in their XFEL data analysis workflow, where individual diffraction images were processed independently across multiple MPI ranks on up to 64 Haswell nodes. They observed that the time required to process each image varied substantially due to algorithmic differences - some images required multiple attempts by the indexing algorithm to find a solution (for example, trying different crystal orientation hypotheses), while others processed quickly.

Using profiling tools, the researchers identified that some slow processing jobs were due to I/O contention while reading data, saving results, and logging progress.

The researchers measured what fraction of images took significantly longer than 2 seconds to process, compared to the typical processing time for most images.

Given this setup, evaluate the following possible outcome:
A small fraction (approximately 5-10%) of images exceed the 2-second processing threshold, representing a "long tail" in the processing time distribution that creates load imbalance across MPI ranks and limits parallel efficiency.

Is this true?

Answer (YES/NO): NO